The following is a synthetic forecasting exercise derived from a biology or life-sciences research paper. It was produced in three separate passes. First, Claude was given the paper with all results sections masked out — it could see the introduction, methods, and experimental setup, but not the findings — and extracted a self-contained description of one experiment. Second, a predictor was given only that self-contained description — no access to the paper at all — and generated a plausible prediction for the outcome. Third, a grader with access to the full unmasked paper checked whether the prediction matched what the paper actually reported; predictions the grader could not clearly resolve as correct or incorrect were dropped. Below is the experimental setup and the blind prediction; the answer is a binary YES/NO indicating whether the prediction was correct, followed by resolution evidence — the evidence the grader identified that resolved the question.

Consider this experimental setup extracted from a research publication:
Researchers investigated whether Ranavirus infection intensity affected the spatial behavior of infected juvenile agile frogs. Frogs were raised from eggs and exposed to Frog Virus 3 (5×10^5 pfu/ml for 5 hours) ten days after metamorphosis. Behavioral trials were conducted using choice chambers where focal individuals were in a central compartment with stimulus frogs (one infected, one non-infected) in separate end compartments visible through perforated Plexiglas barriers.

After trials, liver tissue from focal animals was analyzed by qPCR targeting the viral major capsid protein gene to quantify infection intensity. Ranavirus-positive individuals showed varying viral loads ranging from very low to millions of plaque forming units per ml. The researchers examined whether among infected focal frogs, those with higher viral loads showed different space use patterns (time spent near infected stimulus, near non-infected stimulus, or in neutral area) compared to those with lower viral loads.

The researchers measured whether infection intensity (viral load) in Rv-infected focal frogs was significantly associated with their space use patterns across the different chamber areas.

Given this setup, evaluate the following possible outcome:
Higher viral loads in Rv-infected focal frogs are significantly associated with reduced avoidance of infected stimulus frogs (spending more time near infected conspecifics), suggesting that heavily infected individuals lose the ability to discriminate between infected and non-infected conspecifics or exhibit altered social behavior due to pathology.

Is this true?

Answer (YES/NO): NO